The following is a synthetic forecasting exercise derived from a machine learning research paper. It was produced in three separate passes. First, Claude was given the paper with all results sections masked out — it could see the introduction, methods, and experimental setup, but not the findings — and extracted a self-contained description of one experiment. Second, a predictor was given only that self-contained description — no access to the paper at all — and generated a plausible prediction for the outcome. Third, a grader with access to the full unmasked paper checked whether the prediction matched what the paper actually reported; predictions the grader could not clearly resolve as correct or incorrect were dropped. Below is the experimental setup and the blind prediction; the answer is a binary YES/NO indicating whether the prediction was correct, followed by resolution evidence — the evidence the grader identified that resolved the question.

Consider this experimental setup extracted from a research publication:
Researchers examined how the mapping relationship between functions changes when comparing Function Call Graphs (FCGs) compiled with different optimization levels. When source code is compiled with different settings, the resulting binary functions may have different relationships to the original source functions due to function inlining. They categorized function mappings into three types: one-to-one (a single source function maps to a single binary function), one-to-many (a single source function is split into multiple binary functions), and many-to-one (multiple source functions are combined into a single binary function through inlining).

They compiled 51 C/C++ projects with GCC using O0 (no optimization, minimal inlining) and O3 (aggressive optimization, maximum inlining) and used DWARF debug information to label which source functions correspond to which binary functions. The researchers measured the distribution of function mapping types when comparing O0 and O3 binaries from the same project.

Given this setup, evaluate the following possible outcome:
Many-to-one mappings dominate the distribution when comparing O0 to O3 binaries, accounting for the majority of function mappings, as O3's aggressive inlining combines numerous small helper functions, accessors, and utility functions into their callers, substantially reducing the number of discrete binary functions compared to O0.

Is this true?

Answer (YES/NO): YES